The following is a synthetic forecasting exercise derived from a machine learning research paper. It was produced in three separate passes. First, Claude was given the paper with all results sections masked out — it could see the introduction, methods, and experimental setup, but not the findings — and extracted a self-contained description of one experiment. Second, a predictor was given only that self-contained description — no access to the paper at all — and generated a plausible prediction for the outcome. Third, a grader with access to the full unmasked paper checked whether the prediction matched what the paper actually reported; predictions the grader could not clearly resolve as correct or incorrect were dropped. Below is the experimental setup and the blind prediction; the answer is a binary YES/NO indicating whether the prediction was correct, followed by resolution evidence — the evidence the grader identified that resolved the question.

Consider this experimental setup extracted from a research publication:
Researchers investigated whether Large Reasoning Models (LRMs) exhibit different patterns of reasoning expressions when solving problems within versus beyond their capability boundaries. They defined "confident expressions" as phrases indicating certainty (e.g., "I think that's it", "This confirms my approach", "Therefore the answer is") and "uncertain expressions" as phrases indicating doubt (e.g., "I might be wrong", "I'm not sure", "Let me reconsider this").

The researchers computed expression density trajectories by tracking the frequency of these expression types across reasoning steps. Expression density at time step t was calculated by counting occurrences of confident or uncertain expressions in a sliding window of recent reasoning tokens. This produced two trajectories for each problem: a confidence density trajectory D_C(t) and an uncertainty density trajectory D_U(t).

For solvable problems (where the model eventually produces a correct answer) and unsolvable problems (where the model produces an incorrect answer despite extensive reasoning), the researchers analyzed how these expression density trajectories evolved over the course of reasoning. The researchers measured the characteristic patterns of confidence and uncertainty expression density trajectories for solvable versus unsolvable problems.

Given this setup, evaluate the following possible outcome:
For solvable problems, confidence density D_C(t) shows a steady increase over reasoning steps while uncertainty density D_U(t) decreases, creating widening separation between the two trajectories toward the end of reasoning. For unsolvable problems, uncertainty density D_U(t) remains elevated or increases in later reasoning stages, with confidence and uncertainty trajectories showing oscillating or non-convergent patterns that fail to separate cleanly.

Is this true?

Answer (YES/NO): NO